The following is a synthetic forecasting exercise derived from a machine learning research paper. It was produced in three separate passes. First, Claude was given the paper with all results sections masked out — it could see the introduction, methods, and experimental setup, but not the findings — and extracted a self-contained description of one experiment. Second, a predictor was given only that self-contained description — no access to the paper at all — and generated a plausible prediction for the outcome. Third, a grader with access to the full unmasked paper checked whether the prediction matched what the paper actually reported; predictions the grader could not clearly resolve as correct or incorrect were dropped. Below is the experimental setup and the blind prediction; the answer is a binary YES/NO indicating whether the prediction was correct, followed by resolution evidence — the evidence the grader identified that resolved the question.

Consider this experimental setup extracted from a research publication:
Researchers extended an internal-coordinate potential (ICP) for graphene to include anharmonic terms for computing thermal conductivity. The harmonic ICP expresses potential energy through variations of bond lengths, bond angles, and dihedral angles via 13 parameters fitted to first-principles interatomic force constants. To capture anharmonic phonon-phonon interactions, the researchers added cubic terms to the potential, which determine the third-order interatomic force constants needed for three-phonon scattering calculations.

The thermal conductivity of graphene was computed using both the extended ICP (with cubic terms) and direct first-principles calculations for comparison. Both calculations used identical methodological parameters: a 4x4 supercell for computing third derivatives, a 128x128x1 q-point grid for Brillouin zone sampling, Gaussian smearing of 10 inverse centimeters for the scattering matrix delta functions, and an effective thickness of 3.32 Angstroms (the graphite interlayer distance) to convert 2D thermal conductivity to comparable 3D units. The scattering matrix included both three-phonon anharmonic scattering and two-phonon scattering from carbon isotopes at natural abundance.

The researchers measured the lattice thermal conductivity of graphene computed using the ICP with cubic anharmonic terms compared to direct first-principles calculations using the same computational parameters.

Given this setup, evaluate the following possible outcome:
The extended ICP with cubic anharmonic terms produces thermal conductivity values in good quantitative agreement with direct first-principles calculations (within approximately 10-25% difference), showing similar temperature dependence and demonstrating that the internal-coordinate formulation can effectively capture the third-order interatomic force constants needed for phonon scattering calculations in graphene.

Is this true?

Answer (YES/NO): YES